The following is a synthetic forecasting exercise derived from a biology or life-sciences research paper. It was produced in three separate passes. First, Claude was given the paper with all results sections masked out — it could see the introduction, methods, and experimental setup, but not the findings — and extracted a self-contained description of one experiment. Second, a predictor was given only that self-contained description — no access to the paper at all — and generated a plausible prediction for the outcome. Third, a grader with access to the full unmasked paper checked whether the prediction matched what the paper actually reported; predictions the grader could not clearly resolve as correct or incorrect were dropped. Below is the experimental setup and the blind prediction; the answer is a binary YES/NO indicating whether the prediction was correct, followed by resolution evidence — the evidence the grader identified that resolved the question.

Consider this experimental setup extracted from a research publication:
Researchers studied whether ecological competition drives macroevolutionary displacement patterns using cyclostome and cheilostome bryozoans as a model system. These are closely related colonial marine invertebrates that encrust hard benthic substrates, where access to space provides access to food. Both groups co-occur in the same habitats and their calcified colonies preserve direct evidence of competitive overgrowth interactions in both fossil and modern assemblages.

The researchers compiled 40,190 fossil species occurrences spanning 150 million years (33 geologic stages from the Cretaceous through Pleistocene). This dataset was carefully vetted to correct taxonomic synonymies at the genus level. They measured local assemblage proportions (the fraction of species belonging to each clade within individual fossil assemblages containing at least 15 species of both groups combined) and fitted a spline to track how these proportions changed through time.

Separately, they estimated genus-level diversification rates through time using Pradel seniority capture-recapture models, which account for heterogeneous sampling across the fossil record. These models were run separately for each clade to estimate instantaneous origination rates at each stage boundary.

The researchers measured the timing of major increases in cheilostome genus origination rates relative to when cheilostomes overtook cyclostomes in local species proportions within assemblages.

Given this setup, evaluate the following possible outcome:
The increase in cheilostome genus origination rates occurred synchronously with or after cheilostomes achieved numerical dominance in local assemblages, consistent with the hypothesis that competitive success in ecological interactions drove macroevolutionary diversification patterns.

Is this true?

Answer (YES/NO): NO